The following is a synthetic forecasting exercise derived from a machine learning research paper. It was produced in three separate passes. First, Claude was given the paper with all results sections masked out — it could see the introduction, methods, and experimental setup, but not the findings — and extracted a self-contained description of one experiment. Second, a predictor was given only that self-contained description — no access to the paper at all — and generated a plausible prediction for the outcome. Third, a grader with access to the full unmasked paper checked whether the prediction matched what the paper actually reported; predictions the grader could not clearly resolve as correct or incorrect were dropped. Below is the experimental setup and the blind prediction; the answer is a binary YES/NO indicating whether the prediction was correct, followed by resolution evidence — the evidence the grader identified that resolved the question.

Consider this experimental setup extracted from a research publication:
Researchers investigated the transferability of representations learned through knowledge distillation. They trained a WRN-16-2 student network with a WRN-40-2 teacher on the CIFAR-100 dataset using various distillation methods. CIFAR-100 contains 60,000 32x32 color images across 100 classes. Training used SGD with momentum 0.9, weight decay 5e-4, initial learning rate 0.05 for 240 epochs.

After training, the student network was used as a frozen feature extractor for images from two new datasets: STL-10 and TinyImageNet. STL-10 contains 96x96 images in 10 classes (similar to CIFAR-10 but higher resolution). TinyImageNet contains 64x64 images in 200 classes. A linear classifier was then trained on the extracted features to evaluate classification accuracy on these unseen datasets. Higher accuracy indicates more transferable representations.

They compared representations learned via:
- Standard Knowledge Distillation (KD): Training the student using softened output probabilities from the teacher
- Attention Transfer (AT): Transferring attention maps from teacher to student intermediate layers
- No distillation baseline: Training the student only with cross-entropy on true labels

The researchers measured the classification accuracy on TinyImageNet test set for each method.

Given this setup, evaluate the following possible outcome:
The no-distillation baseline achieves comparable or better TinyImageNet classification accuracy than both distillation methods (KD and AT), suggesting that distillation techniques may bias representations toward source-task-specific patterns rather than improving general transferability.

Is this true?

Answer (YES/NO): NO